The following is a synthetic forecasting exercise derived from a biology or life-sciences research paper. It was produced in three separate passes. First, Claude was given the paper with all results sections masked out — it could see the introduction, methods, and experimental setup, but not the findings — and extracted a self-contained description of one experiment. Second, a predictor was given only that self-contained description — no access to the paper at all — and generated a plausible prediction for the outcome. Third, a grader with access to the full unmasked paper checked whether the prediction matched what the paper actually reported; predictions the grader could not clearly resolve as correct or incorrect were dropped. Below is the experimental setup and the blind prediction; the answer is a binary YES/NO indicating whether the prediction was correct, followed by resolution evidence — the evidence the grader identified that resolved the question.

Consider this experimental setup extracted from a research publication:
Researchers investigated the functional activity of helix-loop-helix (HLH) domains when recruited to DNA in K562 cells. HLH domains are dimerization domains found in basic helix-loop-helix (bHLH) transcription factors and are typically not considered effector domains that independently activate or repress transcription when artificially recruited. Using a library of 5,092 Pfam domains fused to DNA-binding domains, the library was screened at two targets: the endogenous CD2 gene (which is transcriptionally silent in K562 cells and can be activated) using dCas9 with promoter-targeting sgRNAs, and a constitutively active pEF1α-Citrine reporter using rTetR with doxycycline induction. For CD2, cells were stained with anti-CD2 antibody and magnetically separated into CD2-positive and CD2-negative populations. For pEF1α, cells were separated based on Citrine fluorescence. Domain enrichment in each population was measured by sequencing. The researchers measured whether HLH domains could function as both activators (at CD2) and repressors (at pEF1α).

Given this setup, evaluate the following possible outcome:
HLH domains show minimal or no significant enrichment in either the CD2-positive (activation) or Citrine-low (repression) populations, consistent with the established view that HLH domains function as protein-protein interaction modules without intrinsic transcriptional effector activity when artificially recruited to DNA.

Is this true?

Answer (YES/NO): NO